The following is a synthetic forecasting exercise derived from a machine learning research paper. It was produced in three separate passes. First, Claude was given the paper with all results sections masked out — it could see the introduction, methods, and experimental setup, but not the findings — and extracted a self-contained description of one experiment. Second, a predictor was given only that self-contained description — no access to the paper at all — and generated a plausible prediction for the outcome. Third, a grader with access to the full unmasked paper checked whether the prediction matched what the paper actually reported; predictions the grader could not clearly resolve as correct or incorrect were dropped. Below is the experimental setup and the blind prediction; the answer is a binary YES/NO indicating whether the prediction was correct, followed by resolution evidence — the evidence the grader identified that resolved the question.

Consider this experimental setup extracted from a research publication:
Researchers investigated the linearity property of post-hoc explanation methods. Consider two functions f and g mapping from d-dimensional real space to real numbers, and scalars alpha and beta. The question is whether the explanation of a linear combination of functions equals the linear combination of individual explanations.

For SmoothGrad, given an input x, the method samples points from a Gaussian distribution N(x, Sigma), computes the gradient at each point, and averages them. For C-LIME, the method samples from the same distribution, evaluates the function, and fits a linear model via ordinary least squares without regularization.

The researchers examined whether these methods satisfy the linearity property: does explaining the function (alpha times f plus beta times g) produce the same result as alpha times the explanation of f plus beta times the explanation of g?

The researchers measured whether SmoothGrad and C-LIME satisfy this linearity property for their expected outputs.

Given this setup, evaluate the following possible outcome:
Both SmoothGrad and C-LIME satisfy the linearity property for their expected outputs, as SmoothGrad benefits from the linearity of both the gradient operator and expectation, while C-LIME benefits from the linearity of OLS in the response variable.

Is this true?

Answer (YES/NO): YES